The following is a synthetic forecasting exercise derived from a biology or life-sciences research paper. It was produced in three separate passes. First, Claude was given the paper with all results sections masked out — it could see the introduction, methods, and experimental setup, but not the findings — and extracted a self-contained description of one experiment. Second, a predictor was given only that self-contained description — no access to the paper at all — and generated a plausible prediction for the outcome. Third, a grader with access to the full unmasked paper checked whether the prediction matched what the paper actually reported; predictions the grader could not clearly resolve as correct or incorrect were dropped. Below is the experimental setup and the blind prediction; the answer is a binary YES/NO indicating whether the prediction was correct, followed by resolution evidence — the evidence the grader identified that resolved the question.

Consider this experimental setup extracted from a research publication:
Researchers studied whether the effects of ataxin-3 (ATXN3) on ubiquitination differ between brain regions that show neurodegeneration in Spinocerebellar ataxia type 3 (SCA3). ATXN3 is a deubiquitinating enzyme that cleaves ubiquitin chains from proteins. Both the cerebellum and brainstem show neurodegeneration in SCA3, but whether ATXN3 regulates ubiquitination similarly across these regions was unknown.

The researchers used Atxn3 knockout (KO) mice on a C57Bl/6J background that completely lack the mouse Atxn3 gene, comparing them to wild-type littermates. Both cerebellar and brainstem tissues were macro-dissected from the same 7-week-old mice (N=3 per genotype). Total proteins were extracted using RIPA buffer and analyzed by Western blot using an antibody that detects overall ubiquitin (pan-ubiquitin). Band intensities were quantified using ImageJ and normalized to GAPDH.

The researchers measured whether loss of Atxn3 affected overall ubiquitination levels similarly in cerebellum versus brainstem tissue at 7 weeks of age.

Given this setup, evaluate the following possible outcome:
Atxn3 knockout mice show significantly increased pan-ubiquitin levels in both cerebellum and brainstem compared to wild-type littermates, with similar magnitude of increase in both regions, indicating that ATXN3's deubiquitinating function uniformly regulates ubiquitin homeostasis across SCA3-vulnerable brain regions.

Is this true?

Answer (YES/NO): NO